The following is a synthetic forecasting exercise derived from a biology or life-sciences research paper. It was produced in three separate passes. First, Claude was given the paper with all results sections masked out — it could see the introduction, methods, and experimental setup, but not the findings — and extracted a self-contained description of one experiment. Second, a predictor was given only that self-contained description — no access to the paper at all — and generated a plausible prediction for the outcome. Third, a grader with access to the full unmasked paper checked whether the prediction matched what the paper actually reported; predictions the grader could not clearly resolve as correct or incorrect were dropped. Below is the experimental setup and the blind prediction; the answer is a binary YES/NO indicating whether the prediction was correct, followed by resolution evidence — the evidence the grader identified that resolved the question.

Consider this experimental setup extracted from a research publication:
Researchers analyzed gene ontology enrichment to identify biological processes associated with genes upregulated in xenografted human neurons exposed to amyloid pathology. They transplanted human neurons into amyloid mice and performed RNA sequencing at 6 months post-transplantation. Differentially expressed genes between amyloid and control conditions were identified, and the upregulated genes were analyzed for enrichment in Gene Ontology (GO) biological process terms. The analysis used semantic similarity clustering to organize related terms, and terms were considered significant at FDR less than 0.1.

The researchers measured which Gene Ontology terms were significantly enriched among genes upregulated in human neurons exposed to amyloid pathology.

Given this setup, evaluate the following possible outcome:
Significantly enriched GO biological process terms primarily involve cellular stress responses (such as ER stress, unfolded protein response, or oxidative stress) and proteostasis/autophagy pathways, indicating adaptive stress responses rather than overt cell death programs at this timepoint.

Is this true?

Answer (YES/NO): NO